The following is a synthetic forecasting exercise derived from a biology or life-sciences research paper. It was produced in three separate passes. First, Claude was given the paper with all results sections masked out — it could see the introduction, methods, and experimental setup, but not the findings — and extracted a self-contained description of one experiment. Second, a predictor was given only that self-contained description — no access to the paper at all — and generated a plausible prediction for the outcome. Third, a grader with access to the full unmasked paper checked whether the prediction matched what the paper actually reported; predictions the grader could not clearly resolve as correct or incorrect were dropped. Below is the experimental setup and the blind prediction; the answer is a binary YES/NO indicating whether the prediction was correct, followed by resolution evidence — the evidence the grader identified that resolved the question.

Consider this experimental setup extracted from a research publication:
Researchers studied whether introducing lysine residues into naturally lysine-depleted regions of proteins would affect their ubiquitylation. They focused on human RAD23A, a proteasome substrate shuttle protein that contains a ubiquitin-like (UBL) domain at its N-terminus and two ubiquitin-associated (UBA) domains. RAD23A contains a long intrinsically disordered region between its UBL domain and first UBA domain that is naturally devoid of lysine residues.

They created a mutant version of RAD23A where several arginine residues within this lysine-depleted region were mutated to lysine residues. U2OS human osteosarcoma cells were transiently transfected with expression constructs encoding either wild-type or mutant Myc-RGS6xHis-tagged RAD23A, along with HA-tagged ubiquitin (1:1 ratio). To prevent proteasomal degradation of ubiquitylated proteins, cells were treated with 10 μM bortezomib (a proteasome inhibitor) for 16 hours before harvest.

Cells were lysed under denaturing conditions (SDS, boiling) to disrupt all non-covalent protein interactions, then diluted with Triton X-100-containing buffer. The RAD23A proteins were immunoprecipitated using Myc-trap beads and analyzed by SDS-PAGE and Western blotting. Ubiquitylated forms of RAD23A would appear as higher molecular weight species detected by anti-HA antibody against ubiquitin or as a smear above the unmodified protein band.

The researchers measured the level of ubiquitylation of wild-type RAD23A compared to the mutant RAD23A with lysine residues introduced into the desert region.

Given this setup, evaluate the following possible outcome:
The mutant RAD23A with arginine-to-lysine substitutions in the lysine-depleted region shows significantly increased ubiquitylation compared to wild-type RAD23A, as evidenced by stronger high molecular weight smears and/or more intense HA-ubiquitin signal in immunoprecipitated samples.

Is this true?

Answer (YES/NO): YES